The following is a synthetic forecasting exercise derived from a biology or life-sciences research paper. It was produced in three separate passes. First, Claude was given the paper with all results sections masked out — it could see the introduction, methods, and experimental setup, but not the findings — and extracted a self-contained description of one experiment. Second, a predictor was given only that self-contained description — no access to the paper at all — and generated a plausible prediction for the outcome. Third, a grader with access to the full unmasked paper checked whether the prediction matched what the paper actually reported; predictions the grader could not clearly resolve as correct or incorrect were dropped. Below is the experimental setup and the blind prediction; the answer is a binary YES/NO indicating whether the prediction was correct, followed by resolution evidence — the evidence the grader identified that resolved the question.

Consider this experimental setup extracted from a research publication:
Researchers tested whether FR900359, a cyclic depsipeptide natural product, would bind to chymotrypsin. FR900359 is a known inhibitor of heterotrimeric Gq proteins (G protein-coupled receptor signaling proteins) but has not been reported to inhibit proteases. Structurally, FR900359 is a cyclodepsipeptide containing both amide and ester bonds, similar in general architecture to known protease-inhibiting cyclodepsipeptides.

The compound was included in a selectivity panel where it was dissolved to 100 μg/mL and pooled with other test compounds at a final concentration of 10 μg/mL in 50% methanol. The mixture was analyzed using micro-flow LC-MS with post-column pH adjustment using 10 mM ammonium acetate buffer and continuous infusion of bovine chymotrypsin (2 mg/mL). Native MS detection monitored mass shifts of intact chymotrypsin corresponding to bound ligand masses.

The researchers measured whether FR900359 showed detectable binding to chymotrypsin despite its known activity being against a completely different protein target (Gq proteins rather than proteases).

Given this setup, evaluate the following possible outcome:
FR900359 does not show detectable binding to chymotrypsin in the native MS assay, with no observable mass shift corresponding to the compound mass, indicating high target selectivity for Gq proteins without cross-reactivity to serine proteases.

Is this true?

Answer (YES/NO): YES